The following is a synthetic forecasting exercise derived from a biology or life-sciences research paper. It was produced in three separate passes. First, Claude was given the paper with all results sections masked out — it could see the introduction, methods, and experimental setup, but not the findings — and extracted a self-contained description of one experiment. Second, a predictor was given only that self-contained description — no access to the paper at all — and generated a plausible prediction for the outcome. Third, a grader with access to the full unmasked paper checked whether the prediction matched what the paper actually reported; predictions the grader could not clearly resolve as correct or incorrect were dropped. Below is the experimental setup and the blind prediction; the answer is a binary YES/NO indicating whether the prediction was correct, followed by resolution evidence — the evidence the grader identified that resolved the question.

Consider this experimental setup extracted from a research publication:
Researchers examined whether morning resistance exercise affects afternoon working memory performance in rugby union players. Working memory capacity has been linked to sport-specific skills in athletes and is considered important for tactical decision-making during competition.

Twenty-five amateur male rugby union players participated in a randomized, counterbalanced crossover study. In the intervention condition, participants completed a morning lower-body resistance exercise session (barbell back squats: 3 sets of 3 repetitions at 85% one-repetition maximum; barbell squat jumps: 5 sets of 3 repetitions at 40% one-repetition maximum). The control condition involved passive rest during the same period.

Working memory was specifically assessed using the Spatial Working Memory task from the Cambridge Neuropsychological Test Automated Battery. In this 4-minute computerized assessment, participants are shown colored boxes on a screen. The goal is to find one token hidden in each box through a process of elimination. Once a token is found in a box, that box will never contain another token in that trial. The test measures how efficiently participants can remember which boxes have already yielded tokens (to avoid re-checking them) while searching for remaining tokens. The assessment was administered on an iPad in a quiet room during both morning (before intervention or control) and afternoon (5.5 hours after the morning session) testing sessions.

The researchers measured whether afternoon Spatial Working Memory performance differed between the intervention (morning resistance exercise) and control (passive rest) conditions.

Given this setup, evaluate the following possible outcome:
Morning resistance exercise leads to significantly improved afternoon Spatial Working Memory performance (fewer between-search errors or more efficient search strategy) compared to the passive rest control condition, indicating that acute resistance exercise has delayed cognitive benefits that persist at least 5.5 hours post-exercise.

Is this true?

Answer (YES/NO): NO